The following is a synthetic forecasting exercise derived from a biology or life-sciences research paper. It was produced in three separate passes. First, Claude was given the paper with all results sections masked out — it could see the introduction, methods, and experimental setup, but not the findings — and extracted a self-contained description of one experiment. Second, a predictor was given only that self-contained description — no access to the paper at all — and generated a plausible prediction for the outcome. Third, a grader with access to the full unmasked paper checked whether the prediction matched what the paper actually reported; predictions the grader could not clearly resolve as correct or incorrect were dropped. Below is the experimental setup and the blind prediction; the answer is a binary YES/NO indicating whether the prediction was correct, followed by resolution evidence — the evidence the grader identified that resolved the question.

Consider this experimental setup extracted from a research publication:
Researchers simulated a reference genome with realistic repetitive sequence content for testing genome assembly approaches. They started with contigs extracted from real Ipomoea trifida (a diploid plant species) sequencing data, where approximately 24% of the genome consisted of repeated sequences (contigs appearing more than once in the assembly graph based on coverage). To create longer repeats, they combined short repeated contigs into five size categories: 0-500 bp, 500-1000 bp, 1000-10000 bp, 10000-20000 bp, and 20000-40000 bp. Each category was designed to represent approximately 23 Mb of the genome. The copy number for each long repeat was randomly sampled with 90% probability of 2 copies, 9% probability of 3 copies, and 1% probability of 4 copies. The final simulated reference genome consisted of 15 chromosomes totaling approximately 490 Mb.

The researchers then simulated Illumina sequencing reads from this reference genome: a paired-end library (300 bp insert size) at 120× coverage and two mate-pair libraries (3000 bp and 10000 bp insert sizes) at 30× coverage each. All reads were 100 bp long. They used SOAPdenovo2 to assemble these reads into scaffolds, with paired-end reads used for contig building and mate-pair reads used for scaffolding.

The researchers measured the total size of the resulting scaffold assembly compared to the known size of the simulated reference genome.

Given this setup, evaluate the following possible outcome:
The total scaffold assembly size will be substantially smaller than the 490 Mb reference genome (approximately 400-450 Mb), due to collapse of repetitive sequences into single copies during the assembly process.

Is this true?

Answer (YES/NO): NO